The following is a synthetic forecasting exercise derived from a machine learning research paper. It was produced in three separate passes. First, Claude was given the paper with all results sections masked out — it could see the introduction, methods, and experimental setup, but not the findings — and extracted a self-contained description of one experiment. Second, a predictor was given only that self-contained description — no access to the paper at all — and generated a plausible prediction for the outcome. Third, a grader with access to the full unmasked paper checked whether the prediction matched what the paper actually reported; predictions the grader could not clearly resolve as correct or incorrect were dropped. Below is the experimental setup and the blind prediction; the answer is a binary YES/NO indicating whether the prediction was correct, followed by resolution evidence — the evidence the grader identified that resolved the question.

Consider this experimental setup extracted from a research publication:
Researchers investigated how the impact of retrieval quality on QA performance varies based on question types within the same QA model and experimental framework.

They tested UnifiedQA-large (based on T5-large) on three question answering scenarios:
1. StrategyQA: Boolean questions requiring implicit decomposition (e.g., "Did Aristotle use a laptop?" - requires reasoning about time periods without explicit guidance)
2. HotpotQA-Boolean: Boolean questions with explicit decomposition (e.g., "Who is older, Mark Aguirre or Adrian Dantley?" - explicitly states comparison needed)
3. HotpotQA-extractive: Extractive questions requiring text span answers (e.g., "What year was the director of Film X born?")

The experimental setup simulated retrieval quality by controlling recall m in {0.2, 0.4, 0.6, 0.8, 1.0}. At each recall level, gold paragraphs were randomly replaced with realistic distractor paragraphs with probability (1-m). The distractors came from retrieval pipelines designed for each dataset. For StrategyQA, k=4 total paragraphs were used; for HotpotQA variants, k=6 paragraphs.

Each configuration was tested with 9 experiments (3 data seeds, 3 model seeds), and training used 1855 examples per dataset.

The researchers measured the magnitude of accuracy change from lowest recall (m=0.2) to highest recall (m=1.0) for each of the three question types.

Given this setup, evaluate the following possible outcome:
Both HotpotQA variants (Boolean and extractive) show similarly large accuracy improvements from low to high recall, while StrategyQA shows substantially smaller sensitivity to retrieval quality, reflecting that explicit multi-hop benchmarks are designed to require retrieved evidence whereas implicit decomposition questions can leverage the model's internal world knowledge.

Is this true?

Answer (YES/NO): NO